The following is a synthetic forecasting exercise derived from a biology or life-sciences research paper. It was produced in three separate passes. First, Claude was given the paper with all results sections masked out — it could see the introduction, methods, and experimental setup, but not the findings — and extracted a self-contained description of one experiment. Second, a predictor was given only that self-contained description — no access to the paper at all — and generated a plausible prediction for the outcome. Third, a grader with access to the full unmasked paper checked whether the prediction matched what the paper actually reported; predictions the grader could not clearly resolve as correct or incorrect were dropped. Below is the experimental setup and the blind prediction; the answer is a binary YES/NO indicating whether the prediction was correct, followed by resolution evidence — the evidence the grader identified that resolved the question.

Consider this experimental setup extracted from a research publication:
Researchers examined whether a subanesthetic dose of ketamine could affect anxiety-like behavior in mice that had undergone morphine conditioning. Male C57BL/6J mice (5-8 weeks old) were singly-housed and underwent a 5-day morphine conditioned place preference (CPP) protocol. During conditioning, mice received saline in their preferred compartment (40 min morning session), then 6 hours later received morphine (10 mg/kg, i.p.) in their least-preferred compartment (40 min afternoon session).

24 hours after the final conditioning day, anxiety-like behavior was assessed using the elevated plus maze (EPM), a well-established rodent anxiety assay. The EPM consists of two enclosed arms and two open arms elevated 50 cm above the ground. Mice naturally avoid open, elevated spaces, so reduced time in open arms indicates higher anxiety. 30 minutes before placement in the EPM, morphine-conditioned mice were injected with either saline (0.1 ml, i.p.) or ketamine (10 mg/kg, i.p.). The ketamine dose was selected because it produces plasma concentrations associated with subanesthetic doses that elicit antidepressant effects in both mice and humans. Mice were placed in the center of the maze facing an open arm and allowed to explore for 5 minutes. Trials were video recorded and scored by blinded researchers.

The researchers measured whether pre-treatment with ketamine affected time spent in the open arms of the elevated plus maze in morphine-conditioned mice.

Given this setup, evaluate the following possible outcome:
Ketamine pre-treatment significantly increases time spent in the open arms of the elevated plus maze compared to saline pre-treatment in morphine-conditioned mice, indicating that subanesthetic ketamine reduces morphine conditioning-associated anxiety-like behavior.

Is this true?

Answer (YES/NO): YES